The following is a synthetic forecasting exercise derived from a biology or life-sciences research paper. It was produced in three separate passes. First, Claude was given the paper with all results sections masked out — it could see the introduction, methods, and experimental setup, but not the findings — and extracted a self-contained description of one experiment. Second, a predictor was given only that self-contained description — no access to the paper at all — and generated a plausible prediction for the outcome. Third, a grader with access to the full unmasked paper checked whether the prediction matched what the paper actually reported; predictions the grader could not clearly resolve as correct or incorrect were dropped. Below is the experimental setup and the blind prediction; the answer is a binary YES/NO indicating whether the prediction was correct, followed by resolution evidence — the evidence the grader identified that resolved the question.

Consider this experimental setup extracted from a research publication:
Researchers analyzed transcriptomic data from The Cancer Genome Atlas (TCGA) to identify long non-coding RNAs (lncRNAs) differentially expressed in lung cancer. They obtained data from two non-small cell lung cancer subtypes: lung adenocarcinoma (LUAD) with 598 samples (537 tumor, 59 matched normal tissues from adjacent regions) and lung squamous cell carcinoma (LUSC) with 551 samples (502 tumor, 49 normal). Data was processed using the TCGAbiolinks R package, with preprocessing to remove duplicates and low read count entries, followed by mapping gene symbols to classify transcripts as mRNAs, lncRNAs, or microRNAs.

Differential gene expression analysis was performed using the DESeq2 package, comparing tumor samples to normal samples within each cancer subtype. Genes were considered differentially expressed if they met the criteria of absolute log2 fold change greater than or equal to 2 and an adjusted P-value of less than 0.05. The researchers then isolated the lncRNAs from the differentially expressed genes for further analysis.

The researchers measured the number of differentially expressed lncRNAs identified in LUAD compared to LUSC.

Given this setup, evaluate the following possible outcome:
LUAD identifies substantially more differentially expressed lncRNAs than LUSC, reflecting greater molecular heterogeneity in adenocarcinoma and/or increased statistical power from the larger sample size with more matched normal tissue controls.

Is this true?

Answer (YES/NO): NO